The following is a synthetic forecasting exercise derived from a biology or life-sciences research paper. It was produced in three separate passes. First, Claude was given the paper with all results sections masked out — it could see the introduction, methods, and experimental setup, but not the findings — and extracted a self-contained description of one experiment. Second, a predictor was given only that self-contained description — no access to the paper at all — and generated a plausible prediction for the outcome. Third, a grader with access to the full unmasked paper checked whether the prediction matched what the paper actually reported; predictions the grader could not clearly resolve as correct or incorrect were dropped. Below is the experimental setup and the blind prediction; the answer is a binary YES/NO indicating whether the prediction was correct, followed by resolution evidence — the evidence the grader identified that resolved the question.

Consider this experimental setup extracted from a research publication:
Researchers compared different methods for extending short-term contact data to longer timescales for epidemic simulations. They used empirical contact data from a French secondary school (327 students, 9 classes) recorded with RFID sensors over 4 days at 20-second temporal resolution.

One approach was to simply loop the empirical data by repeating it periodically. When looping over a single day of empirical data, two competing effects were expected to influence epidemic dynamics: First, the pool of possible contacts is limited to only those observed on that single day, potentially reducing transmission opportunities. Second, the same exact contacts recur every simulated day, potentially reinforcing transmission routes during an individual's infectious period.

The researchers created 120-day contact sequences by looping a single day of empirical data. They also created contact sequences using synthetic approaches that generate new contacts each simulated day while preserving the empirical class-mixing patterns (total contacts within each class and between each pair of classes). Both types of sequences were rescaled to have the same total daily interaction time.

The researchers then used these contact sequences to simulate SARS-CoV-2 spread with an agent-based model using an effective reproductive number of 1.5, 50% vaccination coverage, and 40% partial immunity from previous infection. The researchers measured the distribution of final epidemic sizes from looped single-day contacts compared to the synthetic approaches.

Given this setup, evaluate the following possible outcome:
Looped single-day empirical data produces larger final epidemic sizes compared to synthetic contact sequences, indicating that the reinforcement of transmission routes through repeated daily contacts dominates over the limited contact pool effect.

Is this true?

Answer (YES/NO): NO